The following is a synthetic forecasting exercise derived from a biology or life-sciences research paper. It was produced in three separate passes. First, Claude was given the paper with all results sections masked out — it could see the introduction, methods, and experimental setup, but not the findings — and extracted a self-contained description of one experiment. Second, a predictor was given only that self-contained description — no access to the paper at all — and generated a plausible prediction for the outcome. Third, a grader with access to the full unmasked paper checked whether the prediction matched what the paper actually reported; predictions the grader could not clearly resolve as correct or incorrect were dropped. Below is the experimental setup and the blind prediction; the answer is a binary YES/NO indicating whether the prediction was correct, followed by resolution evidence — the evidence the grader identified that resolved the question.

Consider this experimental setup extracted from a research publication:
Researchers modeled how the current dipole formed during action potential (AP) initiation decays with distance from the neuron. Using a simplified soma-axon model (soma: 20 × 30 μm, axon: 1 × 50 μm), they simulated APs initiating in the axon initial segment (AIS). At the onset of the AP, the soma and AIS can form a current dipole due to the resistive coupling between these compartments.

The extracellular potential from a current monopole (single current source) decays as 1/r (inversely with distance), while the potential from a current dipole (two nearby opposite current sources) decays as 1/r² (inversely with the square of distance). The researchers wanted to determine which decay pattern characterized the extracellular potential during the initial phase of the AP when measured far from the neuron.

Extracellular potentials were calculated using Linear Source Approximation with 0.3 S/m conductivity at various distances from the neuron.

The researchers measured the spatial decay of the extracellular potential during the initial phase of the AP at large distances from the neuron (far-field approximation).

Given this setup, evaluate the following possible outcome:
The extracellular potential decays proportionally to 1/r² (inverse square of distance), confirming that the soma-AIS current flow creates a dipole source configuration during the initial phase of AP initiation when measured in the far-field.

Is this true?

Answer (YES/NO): YES